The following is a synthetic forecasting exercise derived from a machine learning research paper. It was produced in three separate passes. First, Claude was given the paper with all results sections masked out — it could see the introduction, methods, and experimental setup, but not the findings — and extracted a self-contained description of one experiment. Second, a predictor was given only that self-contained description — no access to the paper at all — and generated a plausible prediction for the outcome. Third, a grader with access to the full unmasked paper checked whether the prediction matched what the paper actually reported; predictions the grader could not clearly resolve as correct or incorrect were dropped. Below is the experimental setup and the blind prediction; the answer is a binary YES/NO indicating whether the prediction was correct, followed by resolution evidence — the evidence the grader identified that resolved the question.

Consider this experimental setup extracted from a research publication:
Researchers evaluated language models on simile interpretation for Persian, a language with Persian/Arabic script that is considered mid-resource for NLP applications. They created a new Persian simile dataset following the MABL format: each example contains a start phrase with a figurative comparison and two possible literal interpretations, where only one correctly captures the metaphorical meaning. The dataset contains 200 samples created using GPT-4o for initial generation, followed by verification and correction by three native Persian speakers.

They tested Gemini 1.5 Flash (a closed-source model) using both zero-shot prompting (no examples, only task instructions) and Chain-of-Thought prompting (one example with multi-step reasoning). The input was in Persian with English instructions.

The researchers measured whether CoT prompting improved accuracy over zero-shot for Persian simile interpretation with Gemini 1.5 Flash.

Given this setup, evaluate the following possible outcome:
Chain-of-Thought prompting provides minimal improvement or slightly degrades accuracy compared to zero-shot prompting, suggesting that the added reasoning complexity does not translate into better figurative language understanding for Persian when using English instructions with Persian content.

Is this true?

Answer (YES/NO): NO